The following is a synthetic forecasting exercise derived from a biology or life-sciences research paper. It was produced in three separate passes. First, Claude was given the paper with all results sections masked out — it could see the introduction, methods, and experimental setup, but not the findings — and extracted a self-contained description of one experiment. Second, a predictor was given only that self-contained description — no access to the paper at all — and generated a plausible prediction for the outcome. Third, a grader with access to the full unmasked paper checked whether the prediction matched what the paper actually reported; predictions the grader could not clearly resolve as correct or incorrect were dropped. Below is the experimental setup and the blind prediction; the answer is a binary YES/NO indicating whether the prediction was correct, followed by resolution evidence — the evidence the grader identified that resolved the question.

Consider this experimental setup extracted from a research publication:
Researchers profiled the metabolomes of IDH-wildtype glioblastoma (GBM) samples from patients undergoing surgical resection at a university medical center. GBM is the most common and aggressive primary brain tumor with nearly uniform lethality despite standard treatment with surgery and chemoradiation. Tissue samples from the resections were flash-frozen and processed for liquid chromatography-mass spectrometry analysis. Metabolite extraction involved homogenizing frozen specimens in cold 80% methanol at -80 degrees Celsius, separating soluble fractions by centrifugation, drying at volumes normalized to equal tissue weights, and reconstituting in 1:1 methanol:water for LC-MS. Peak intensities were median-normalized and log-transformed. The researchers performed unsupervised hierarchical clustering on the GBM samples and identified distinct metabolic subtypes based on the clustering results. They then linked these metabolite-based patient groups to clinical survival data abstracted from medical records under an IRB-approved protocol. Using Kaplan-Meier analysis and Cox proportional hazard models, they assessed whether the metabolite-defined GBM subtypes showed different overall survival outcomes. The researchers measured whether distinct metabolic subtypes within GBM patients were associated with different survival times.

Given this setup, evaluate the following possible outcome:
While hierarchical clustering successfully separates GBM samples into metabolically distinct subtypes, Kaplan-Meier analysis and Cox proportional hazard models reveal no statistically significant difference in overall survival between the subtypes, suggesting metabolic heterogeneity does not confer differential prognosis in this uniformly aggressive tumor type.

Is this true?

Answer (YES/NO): NO